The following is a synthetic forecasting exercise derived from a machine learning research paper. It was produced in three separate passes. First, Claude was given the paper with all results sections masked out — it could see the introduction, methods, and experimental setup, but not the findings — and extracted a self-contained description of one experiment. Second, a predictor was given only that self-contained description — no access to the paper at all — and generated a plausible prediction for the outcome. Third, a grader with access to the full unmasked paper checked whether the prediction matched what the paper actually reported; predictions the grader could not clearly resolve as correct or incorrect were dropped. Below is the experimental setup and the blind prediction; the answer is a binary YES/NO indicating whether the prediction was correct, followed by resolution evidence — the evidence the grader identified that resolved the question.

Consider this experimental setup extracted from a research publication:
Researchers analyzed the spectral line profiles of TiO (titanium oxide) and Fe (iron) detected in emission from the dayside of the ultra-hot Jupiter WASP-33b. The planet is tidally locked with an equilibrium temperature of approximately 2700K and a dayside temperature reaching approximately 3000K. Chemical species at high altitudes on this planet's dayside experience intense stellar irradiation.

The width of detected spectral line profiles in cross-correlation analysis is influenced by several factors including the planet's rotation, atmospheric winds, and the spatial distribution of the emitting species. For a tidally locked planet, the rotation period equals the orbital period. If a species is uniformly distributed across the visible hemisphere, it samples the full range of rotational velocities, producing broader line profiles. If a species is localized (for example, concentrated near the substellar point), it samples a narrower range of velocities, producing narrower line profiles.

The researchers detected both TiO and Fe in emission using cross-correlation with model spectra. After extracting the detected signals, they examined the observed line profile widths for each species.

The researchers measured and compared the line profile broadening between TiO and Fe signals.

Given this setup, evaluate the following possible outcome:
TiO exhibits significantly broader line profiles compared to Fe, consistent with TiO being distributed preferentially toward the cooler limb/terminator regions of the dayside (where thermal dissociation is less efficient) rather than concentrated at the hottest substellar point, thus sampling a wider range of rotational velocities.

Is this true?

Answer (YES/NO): NO